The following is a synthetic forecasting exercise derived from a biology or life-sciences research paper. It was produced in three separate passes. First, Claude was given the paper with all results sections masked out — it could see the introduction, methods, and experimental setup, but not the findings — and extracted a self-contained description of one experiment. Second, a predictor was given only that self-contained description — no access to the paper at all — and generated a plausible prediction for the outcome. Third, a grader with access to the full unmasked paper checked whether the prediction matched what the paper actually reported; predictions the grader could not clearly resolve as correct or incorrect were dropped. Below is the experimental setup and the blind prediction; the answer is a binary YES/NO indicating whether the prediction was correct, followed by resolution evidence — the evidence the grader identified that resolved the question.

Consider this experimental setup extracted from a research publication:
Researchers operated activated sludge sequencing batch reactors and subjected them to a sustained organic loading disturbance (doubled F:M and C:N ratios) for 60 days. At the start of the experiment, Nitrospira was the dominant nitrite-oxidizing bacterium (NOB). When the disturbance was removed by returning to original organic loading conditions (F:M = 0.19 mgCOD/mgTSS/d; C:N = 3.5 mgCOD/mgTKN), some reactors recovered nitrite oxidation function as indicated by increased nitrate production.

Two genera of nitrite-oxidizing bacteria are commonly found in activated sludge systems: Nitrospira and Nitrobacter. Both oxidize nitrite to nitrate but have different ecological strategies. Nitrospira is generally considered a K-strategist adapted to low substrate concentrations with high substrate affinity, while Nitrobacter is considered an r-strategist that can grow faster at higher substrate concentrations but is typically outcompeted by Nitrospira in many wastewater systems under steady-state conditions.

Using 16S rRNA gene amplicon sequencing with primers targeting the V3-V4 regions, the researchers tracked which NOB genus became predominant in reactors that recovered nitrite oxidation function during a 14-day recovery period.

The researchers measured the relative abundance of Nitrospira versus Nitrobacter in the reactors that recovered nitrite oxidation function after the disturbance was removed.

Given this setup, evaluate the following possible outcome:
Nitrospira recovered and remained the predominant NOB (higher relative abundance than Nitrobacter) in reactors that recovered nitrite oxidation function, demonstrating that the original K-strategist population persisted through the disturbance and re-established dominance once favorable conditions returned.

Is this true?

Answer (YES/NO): NO